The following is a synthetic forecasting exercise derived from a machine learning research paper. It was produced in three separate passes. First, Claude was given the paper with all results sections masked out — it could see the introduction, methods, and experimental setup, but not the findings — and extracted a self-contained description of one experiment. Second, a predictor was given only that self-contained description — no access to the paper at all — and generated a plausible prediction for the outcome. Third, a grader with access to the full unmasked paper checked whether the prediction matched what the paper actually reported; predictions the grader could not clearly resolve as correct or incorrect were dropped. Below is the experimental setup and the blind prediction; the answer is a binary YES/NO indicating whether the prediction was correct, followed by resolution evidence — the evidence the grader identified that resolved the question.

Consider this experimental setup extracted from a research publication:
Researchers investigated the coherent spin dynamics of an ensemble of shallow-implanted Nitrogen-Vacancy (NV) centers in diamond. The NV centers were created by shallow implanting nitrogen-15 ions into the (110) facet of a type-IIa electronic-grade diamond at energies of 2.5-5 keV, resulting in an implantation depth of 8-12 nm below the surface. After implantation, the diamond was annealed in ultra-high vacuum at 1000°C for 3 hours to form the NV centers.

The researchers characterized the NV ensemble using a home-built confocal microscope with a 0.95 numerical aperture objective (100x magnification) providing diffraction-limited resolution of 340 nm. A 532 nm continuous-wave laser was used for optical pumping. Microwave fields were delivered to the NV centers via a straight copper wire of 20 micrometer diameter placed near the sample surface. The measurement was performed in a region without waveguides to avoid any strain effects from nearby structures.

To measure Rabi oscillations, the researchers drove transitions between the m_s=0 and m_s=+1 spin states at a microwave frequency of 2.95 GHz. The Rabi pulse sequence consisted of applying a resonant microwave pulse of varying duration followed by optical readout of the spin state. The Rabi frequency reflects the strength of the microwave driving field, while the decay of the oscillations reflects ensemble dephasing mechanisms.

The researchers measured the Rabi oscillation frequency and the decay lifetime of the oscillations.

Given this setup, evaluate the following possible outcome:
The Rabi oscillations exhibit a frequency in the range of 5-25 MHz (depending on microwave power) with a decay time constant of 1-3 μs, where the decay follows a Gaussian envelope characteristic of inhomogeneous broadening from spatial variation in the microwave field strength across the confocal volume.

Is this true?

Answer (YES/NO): NO